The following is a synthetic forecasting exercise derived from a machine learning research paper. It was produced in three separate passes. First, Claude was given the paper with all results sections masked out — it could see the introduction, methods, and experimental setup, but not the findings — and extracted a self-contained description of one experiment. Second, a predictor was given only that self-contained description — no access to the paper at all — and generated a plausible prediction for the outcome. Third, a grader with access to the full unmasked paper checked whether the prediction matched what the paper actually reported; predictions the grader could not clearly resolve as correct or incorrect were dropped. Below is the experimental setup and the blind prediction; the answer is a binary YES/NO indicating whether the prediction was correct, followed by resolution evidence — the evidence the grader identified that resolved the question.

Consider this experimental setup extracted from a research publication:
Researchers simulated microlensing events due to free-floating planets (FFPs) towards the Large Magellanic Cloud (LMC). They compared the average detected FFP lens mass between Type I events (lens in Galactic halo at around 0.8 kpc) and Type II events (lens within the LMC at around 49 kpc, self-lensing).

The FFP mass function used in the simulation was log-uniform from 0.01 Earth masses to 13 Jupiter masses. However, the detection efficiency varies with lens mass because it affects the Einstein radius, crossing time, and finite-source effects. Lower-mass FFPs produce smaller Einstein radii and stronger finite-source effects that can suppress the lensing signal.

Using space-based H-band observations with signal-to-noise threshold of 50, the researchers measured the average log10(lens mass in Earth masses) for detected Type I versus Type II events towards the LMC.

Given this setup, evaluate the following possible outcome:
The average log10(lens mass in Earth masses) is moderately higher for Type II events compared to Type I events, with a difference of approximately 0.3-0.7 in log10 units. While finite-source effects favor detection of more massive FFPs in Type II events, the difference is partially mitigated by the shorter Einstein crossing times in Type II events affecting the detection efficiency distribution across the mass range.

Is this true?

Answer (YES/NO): NO